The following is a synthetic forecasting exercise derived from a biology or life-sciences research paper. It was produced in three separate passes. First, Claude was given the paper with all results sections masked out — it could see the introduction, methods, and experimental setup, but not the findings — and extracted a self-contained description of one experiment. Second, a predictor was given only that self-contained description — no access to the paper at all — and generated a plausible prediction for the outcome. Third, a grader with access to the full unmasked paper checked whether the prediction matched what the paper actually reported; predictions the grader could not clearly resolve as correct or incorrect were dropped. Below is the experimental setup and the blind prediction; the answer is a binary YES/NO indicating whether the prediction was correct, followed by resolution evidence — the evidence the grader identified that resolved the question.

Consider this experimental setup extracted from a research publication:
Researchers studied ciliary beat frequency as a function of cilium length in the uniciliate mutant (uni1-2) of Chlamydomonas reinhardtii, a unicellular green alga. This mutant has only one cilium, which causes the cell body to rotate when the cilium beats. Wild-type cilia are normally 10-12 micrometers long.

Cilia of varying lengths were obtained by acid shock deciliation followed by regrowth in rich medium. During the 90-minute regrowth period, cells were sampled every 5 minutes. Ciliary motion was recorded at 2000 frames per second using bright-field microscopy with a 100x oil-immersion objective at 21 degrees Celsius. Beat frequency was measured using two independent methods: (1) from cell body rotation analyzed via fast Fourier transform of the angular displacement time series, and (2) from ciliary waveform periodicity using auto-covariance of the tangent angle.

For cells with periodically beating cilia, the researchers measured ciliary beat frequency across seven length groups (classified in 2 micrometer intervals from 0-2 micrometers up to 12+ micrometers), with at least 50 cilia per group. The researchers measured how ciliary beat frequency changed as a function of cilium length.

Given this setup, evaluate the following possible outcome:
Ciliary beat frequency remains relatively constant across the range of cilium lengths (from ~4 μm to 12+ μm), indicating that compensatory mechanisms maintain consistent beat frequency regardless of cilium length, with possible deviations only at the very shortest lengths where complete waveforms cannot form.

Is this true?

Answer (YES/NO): YES